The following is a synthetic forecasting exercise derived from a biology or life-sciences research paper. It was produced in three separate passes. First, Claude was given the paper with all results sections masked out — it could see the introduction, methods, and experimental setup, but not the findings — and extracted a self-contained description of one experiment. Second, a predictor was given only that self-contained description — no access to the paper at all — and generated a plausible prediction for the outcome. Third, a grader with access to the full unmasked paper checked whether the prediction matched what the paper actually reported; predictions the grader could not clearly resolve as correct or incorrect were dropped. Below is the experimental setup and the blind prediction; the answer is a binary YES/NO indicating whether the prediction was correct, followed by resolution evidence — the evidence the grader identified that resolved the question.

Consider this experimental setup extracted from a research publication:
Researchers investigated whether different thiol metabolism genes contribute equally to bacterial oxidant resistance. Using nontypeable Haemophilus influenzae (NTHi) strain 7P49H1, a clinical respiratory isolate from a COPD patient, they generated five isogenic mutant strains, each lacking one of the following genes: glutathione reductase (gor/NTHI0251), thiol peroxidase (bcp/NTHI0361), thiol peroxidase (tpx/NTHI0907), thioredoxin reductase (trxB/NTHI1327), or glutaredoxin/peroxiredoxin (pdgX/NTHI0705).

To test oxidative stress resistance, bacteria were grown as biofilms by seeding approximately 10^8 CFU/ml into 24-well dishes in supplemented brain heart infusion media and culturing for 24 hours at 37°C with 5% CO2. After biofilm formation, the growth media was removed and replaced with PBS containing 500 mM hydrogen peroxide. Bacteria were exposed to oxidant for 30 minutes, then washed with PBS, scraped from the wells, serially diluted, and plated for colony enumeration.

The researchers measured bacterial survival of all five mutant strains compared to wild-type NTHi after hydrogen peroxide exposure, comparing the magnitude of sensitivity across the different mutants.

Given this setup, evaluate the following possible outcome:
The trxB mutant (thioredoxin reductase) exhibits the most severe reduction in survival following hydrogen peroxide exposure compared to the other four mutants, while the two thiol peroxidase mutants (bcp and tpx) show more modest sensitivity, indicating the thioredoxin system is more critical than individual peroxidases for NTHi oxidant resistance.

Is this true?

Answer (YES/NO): NO